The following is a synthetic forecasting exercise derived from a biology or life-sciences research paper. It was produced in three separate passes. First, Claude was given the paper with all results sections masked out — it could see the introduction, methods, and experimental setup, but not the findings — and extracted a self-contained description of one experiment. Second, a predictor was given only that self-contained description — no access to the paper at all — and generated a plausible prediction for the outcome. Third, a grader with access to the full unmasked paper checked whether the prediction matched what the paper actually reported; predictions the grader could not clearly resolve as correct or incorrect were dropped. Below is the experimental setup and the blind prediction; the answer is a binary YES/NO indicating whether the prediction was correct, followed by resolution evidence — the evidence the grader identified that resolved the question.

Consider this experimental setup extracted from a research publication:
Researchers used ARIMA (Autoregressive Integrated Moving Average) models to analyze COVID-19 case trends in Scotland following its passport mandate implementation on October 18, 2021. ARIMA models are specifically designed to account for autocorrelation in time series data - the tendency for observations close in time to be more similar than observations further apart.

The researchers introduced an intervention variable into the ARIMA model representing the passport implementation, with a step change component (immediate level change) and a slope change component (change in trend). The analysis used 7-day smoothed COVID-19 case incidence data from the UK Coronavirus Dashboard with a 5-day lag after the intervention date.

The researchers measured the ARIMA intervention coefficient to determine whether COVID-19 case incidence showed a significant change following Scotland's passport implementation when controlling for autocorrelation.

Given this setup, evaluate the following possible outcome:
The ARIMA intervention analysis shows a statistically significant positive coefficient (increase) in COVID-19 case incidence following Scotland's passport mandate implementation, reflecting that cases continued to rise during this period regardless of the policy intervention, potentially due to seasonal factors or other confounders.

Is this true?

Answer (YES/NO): NO